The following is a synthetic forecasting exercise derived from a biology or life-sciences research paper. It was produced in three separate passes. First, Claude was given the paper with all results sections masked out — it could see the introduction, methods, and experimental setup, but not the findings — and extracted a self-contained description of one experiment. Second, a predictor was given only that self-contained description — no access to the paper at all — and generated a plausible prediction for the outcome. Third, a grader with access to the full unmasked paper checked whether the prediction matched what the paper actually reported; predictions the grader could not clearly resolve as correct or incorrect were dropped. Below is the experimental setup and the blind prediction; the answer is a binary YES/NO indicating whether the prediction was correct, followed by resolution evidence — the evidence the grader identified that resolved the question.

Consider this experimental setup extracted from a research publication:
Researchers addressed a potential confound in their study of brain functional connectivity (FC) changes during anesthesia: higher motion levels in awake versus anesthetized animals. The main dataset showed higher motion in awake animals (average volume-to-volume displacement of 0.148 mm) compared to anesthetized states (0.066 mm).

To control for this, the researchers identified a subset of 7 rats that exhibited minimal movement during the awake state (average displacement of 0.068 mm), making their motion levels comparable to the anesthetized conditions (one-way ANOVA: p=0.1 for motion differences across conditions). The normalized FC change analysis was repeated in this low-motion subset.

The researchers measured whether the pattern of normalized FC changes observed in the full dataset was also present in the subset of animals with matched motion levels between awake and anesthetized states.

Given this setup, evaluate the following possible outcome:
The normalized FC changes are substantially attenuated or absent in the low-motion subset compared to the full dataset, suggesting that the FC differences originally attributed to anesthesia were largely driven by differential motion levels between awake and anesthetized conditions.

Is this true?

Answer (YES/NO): NO